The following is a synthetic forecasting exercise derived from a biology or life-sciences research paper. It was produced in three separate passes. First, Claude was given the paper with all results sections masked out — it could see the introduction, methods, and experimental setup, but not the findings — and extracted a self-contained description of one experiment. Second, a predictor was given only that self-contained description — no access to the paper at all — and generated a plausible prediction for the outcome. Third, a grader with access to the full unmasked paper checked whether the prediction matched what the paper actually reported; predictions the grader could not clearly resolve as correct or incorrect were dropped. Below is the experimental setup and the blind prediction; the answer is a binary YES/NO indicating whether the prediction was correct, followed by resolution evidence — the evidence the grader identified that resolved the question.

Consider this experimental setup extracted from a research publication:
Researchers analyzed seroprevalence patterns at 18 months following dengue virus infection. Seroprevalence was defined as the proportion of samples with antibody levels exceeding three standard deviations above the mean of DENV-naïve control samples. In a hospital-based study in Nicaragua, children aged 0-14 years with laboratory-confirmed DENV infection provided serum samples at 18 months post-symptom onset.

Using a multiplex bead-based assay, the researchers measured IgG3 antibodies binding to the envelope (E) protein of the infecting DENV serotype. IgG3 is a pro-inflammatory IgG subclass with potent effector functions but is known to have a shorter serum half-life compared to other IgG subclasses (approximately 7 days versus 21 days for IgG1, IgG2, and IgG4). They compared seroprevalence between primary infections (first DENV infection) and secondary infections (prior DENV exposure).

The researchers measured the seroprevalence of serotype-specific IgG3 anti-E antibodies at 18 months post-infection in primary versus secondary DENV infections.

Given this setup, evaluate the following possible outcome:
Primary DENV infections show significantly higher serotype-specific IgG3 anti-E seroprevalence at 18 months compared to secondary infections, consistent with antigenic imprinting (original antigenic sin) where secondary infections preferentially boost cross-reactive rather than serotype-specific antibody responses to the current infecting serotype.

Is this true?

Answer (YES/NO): NO